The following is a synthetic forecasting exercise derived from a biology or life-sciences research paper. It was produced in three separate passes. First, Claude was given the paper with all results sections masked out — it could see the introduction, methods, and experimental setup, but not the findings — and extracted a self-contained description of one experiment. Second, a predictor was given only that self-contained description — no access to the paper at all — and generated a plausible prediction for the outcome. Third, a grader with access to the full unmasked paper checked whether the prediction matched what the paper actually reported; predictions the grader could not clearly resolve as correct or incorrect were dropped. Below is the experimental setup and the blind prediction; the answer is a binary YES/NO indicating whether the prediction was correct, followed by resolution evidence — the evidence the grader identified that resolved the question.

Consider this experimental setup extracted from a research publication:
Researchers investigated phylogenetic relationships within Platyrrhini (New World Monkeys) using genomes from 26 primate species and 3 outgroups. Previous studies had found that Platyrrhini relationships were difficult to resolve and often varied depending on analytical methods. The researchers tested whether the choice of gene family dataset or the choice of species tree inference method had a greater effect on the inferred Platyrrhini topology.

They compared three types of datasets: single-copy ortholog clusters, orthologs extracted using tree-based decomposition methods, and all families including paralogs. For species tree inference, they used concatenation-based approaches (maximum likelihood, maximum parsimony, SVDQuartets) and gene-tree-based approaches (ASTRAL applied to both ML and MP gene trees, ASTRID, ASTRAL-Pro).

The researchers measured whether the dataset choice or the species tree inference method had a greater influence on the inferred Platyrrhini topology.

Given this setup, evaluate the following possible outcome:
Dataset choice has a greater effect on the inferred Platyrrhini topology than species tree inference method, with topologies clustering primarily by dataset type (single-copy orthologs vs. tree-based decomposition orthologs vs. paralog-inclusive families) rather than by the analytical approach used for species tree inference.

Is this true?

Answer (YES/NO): NO